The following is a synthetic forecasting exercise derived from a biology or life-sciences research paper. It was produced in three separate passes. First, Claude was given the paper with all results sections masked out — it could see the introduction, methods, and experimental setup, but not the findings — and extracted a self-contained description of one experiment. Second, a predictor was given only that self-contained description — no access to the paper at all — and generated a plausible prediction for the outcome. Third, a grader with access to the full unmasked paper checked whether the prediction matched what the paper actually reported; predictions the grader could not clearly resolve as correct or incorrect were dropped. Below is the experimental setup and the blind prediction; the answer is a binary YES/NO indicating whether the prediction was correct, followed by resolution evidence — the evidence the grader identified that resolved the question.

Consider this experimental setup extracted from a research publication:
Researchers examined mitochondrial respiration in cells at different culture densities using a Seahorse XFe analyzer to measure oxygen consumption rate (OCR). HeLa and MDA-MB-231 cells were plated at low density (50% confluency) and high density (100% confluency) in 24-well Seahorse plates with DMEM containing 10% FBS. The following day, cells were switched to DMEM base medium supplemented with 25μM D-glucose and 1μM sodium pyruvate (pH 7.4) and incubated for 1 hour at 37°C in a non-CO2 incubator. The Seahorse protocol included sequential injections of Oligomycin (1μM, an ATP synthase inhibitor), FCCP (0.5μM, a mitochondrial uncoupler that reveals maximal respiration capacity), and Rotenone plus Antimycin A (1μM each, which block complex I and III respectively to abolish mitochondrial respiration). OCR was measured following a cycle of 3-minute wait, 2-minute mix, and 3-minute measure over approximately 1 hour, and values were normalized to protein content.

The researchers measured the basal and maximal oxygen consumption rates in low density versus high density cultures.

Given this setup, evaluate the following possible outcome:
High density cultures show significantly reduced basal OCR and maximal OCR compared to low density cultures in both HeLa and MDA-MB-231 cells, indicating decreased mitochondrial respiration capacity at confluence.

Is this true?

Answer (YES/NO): NO